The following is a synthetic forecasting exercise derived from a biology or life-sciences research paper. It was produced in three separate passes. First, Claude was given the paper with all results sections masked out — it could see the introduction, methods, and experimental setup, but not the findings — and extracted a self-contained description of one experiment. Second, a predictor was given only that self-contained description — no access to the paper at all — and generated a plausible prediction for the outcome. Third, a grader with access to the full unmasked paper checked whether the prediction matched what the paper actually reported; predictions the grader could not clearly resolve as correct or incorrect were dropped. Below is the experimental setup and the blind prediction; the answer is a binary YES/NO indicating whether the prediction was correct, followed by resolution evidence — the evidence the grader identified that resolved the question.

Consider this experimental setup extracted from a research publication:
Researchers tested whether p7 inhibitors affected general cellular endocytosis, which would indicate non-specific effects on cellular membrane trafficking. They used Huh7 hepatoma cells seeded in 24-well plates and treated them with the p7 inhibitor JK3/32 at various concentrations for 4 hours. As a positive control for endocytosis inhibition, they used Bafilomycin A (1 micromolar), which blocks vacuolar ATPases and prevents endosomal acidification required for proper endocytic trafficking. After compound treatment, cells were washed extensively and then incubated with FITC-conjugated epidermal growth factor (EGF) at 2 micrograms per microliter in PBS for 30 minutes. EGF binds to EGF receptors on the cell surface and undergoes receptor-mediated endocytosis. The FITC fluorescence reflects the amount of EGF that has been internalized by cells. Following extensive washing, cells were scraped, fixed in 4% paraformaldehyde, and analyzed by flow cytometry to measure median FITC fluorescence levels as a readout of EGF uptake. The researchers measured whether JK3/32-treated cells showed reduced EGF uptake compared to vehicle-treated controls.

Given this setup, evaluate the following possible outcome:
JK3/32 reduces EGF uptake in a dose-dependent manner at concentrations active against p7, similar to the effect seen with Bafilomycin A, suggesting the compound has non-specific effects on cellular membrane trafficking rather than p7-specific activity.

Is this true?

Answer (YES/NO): NO